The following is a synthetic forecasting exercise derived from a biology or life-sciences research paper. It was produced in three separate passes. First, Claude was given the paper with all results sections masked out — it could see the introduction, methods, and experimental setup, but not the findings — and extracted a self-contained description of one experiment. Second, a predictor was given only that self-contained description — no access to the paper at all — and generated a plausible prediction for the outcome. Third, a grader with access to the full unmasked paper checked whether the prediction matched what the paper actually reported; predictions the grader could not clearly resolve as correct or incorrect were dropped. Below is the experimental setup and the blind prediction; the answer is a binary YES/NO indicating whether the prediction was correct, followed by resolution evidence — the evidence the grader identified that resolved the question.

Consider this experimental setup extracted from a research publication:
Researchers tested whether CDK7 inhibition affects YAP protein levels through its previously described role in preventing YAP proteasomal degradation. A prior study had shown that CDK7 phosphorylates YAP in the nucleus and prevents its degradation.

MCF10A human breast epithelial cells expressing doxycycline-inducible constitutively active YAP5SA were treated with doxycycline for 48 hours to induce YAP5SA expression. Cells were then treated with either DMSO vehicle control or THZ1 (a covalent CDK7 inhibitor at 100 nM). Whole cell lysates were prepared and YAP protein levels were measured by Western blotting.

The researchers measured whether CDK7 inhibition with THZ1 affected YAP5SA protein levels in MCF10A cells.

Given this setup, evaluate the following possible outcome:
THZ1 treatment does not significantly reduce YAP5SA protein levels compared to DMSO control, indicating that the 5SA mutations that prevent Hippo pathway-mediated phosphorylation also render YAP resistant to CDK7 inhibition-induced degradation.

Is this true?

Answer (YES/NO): NO